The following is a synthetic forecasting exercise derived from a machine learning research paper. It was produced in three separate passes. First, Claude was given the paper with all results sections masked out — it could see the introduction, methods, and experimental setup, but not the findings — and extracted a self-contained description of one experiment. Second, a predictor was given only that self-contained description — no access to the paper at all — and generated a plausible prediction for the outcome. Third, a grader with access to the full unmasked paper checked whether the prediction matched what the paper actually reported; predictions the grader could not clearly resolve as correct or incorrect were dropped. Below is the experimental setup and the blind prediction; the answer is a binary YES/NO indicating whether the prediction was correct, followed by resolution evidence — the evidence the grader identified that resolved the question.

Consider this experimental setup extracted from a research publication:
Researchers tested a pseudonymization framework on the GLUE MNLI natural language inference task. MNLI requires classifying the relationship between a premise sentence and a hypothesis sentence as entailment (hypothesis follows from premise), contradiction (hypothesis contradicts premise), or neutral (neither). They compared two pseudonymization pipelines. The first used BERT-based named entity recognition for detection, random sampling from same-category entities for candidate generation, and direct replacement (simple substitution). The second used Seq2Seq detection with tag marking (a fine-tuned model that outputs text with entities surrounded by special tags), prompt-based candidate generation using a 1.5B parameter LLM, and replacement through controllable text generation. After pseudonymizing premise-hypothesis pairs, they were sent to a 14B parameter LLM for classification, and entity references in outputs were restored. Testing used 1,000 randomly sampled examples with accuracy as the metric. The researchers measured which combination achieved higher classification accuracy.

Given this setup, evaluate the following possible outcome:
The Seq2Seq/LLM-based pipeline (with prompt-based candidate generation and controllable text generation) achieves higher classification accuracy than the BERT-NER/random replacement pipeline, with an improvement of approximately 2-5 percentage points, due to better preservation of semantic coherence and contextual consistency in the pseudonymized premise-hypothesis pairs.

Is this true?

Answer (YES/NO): NO